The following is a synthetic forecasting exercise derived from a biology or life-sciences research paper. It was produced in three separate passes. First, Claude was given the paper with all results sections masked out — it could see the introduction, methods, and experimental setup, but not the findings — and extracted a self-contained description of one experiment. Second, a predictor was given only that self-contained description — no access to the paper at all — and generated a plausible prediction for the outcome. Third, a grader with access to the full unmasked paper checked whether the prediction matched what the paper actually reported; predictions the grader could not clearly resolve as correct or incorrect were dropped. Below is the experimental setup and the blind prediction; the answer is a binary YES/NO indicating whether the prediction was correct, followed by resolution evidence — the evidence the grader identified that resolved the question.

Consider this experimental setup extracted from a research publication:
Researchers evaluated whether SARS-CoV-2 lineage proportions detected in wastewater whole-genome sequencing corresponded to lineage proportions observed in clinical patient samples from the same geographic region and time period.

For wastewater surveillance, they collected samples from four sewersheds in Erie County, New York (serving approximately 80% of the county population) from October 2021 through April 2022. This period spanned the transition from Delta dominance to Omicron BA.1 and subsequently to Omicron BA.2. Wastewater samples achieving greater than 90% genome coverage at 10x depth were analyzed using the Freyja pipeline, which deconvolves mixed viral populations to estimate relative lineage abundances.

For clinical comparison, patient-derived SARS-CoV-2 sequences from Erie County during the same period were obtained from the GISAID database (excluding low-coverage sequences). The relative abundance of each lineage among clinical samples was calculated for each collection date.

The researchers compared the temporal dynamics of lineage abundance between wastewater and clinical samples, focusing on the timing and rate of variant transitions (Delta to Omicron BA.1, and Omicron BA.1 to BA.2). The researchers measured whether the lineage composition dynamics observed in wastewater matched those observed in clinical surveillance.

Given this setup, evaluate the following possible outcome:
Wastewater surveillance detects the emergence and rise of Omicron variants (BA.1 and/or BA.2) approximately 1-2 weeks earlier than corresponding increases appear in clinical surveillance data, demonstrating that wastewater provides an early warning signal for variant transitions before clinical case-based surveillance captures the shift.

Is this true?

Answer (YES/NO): NO